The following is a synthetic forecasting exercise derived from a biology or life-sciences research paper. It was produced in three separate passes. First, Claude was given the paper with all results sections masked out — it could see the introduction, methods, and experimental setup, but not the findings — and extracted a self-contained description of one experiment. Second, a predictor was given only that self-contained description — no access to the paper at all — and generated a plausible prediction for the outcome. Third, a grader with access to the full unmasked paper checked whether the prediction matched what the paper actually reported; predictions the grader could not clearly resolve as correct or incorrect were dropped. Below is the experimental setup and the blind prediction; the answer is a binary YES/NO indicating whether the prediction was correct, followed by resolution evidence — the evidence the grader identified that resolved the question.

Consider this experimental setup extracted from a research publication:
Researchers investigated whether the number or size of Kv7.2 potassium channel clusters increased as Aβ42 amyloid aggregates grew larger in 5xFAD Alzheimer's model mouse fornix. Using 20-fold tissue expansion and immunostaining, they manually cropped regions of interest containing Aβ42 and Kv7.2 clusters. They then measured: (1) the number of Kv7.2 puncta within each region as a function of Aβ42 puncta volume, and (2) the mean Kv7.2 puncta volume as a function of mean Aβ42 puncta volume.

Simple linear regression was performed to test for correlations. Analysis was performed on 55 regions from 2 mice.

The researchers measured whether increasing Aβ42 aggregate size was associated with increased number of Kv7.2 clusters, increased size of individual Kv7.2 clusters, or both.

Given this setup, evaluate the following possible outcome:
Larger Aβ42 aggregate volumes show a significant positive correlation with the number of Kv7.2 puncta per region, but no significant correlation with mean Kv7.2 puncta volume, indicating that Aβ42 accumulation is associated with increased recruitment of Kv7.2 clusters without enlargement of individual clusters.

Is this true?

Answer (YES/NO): NO